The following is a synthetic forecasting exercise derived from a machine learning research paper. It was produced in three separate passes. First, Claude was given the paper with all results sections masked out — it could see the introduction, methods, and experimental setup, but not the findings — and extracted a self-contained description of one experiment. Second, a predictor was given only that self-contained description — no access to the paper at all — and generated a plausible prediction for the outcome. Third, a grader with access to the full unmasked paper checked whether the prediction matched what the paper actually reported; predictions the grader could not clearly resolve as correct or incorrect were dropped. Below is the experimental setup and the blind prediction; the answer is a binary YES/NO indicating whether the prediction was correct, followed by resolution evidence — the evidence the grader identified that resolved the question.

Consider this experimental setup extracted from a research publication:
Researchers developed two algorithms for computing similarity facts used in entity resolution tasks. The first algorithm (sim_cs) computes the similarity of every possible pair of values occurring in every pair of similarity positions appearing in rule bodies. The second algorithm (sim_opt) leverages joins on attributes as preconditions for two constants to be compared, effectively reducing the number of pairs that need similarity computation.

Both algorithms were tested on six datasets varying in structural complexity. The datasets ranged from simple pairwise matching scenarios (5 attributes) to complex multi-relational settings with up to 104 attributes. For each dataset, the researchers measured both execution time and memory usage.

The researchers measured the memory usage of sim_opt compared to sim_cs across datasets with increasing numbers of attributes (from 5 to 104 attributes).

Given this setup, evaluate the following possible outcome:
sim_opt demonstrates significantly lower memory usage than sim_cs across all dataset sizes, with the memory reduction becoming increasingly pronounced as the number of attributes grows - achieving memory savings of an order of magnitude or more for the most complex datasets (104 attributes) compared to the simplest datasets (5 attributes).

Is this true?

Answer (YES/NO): YES